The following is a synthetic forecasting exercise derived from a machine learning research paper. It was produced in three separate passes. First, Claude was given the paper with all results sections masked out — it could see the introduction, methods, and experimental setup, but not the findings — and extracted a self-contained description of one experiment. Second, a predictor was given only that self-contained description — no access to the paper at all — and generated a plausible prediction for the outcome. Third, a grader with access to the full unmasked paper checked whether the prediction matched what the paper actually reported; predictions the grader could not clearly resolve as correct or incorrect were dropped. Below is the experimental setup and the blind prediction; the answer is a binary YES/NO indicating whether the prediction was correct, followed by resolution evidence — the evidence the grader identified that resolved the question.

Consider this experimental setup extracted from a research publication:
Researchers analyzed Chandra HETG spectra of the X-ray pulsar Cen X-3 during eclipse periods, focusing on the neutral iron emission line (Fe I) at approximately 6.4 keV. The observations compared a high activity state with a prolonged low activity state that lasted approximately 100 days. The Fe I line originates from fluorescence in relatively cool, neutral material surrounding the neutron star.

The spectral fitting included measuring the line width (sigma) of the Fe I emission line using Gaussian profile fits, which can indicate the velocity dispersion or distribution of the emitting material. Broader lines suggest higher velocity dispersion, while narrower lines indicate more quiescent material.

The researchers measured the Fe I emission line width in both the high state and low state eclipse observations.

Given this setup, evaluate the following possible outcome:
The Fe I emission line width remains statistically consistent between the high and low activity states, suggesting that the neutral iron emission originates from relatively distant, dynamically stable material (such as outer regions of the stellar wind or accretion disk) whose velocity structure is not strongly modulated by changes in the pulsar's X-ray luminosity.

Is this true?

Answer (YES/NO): YES